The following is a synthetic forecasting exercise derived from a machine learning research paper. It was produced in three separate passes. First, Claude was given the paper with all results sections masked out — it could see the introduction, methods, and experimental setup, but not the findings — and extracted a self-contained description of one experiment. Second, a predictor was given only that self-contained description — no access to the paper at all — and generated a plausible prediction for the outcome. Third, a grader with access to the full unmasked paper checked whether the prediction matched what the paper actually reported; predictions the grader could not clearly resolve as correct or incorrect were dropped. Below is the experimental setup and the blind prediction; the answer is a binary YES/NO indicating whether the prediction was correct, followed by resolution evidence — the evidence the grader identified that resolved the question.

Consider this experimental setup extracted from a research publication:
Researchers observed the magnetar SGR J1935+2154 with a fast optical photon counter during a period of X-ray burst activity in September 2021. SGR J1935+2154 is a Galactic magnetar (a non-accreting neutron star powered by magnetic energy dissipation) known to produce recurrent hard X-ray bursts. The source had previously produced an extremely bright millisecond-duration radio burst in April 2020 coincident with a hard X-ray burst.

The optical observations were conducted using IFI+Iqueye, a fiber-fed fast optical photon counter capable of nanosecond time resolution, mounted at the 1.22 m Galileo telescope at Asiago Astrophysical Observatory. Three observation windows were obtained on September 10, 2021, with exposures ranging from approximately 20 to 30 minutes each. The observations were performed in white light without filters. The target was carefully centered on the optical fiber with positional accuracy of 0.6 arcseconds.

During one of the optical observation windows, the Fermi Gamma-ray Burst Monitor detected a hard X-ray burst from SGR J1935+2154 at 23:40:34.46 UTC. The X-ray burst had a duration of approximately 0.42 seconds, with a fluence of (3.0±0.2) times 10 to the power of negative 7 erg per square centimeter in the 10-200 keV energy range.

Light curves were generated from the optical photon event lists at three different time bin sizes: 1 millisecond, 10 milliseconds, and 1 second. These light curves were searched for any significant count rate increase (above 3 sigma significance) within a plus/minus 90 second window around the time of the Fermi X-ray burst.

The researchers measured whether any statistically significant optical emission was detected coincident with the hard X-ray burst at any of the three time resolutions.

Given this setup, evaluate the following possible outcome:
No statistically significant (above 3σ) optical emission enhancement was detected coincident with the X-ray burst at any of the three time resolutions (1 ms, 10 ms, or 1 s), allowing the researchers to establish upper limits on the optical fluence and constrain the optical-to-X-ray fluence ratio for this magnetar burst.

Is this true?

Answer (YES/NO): YES